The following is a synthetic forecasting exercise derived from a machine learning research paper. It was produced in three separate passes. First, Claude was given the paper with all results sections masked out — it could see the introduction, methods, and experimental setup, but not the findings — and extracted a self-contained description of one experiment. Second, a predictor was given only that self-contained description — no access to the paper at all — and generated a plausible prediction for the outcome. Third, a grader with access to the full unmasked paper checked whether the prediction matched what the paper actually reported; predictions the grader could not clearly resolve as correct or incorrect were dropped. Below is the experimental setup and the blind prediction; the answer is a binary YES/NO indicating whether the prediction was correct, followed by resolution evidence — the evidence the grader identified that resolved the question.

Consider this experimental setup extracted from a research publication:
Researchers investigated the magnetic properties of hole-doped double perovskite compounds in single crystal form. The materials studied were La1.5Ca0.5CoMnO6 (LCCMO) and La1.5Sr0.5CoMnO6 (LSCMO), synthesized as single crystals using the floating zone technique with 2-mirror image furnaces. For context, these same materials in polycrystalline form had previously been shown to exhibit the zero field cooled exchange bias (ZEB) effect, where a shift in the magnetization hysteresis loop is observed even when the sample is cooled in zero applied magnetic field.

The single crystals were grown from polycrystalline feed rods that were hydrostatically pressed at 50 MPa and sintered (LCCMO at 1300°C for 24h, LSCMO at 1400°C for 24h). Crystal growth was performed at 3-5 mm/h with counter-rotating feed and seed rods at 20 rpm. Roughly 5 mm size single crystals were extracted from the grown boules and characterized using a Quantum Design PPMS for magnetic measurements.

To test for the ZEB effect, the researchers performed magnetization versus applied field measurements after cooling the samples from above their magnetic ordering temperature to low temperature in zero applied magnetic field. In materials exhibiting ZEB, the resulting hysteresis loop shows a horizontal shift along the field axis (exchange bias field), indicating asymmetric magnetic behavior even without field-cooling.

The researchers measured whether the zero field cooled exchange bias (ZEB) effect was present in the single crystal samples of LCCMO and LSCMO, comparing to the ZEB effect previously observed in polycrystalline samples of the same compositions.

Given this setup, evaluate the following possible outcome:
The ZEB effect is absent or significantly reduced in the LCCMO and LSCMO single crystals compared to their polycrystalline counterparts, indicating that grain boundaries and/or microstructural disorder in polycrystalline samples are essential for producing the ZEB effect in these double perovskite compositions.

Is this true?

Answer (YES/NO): YES